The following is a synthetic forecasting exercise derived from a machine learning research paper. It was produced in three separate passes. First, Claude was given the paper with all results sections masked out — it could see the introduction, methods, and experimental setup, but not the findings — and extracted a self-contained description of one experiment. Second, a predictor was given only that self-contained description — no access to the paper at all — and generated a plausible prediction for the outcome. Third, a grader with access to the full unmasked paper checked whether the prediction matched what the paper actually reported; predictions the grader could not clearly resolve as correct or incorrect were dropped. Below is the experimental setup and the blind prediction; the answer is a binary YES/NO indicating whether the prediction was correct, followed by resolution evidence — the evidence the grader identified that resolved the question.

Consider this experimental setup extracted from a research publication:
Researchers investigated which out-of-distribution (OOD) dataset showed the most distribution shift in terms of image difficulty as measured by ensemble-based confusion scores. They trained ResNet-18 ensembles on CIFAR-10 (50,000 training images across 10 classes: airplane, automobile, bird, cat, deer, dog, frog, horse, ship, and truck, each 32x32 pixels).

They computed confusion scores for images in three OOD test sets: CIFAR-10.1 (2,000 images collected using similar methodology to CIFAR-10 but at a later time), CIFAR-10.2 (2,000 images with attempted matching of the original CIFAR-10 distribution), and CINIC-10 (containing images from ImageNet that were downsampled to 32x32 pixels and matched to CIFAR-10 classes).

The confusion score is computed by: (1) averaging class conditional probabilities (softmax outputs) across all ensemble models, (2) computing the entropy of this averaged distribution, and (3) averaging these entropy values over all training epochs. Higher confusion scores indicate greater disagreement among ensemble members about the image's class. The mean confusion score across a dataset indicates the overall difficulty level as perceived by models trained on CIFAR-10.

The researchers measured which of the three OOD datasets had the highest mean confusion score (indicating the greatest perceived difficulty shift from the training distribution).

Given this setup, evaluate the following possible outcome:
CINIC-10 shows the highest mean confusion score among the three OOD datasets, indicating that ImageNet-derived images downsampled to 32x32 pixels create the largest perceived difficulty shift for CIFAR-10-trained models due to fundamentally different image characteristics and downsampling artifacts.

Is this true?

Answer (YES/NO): YES